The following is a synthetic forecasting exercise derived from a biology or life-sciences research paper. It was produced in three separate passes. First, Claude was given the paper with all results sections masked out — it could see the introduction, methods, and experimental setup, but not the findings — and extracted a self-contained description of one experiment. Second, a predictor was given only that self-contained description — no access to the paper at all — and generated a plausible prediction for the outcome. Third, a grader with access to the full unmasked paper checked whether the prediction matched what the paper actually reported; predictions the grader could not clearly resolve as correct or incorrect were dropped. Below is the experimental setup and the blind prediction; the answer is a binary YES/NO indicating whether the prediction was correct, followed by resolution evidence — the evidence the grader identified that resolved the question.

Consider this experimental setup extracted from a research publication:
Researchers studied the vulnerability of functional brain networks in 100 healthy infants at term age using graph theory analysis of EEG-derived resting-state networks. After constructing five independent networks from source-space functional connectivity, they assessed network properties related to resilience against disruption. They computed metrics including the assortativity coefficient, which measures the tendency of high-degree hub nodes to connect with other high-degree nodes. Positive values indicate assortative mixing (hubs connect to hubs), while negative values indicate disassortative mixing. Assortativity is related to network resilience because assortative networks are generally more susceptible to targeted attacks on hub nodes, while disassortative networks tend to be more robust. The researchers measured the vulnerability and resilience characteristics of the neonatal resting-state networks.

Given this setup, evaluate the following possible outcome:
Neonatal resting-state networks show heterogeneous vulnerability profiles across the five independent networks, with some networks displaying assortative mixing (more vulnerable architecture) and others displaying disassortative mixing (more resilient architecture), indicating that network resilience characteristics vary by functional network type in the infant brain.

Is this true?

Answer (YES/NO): NO